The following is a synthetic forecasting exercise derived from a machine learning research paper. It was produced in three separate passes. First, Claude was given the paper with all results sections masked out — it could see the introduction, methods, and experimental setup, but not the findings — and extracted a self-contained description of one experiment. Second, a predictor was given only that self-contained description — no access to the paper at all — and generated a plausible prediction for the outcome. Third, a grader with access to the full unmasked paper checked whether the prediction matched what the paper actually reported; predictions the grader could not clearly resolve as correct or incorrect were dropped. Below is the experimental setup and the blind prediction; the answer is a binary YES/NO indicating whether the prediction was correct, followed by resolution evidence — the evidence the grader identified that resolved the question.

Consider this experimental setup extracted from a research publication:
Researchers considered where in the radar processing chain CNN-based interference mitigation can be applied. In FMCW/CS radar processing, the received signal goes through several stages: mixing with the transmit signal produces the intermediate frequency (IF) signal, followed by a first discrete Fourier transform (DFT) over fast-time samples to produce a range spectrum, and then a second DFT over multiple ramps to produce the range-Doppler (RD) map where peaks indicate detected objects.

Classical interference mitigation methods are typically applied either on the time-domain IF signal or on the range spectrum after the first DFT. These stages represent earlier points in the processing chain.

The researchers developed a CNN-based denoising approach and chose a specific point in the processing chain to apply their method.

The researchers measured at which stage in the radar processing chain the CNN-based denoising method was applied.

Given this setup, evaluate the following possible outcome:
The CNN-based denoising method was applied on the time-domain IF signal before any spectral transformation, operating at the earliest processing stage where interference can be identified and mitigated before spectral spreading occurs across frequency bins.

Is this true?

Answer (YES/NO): NO